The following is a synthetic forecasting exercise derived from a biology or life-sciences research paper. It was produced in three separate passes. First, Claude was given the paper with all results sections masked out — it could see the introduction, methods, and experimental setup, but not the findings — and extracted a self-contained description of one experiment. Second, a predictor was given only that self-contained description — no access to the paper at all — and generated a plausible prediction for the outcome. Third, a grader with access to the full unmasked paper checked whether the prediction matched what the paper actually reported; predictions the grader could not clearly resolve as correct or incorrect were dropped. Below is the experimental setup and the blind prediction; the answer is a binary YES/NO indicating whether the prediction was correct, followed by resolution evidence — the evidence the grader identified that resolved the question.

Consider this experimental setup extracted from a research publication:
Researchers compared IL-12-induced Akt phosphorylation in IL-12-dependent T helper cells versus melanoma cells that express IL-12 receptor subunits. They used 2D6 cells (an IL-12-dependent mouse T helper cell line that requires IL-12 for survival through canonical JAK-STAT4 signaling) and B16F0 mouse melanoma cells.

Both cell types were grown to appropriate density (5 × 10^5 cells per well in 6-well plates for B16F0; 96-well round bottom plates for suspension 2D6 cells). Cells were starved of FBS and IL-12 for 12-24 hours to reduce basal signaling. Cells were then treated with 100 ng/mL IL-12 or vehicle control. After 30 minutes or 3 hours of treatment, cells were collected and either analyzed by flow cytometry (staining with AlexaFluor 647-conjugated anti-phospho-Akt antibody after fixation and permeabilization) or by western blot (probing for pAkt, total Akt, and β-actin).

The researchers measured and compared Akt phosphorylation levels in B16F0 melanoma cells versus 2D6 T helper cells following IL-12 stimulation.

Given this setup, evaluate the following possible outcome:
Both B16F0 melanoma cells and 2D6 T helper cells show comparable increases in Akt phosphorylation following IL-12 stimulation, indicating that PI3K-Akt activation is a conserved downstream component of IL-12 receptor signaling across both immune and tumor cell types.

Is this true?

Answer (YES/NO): NO